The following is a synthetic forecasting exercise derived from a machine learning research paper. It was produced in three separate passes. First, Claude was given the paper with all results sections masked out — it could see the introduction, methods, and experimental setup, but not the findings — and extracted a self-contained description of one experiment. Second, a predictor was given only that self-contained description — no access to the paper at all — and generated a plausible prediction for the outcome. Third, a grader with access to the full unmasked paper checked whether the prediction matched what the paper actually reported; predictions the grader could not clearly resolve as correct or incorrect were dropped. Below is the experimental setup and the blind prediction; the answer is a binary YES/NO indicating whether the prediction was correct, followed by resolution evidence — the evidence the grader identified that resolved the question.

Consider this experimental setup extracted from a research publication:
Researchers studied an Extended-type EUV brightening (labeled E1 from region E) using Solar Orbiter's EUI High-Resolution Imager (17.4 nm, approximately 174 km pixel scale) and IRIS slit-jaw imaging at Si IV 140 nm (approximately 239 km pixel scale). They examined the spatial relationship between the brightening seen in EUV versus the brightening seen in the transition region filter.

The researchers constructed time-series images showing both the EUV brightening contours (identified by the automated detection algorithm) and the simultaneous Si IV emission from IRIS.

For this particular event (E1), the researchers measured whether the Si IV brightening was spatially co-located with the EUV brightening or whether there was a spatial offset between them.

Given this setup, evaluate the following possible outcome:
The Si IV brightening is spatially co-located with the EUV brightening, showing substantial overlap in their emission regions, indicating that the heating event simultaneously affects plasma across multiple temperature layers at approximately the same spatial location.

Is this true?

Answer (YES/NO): NO